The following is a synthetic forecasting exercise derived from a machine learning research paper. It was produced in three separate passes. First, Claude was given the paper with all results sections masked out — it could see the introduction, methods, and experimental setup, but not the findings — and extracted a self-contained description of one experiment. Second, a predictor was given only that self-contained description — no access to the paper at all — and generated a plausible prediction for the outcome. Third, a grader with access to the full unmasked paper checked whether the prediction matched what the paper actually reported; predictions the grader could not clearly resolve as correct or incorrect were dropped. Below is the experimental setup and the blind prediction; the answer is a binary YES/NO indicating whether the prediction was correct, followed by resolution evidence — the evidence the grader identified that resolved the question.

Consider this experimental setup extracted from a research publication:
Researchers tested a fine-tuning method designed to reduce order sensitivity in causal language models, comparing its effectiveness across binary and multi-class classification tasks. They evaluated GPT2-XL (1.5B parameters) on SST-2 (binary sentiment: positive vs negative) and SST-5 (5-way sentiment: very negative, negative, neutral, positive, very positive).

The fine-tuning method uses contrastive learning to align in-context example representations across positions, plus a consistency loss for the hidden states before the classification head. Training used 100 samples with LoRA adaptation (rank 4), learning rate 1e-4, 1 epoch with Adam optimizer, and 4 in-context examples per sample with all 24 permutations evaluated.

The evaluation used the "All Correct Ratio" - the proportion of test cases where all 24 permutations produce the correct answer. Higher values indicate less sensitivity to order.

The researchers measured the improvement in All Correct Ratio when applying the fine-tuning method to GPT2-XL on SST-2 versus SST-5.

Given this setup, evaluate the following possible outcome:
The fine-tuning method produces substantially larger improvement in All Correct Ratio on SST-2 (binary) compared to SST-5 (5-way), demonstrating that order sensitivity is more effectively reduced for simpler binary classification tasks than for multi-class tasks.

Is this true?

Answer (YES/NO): YES